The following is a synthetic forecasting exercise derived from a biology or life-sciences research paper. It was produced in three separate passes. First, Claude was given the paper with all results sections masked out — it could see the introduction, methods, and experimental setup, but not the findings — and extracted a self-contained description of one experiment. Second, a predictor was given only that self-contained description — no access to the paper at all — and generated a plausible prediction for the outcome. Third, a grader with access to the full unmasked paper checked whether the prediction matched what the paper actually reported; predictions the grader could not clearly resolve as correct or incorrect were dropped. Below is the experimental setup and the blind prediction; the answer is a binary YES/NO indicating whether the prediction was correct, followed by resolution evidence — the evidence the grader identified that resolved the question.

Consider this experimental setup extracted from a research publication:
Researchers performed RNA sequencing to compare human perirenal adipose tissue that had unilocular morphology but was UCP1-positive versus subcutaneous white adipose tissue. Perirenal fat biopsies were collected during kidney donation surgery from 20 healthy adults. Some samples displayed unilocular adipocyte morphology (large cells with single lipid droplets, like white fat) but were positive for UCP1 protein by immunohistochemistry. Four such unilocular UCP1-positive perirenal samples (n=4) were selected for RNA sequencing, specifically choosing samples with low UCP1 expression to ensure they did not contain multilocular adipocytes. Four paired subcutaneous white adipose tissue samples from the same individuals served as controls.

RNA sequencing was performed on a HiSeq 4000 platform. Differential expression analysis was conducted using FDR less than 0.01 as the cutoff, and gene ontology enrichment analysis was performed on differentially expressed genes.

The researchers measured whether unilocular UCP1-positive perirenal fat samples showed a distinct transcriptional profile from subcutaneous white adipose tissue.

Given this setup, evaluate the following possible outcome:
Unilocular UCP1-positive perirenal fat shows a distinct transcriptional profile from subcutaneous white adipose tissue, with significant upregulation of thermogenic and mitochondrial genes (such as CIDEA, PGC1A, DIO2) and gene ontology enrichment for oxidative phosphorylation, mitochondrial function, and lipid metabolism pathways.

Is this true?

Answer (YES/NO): NO